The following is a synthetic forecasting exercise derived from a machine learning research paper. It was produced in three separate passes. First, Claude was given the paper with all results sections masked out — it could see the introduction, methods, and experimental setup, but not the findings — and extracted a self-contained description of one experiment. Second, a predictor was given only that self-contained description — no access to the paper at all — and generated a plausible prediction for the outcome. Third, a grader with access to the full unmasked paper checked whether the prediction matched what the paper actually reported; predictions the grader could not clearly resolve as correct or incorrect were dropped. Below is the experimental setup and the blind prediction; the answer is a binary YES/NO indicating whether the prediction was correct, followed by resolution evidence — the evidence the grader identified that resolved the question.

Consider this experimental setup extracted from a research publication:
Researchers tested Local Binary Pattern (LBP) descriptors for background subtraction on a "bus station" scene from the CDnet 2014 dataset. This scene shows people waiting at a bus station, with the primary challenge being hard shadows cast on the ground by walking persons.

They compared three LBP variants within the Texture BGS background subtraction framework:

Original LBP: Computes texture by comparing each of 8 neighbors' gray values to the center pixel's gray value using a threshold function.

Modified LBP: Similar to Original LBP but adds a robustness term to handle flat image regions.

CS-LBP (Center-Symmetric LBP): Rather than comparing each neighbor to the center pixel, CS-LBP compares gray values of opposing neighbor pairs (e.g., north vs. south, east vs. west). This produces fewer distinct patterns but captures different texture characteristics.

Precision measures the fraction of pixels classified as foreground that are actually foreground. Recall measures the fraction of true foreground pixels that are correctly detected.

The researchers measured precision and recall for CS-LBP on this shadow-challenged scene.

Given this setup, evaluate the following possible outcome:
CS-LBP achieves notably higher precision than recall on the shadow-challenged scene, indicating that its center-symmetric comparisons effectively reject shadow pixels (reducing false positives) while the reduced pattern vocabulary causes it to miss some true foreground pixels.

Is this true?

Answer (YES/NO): NO